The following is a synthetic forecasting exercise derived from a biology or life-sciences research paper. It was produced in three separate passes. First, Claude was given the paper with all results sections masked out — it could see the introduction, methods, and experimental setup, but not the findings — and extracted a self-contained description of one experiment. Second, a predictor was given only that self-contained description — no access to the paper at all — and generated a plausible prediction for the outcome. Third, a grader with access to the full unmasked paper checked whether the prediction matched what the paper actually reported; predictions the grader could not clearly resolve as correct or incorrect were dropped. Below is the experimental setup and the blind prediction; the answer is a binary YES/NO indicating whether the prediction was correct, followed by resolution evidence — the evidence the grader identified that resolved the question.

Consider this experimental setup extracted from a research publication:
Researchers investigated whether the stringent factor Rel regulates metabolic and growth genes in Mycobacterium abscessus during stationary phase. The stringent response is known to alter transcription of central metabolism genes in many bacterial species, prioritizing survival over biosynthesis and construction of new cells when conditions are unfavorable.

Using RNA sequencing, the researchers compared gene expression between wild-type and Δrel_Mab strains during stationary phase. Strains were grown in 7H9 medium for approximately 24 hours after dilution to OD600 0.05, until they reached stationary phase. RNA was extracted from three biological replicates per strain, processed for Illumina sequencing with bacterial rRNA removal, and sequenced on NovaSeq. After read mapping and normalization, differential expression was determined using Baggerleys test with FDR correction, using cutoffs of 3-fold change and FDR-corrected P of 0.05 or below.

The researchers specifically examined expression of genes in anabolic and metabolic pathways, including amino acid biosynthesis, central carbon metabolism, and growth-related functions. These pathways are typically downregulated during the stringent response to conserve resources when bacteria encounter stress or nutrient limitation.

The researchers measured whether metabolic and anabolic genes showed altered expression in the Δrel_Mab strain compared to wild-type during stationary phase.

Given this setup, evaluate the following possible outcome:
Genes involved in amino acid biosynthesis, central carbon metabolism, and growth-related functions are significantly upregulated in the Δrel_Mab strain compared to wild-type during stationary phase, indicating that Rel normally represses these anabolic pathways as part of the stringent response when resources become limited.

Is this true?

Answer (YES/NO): YES